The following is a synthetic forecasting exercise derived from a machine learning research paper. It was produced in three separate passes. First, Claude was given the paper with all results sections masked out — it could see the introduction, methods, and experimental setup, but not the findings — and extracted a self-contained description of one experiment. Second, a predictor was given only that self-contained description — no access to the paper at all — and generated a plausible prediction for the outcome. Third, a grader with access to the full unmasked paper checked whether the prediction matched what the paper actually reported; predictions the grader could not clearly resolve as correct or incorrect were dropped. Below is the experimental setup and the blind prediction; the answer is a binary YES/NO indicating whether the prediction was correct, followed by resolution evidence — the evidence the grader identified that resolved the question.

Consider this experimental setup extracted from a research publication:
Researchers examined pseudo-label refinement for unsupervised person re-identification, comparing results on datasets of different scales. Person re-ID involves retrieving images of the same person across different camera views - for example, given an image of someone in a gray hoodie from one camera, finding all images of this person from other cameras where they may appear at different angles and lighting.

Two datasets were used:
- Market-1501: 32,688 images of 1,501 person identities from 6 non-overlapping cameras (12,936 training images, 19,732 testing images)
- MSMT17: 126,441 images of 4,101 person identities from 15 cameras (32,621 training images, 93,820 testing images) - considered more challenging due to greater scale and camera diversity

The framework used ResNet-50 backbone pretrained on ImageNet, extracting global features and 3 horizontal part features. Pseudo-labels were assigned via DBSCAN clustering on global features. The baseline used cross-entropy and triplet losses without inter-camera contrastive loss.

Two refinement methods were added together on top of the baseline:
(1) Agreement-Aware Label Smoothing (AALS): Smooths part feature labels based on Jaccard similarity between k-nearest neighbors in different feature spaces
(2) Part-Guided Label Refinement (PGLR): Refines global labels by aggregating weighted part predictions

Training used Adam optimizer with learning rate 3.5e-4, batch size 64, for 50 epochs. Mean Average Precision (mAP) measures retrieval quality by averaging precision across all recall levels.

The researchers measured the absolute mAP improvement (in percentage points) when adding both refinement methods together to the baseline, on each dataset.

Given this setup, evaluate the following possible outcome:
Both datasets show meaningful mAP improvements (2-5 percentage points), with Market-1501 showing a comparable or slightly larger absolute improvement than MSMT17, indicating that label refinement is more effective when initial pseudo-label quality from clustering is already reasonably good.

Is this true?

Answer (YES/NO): NO